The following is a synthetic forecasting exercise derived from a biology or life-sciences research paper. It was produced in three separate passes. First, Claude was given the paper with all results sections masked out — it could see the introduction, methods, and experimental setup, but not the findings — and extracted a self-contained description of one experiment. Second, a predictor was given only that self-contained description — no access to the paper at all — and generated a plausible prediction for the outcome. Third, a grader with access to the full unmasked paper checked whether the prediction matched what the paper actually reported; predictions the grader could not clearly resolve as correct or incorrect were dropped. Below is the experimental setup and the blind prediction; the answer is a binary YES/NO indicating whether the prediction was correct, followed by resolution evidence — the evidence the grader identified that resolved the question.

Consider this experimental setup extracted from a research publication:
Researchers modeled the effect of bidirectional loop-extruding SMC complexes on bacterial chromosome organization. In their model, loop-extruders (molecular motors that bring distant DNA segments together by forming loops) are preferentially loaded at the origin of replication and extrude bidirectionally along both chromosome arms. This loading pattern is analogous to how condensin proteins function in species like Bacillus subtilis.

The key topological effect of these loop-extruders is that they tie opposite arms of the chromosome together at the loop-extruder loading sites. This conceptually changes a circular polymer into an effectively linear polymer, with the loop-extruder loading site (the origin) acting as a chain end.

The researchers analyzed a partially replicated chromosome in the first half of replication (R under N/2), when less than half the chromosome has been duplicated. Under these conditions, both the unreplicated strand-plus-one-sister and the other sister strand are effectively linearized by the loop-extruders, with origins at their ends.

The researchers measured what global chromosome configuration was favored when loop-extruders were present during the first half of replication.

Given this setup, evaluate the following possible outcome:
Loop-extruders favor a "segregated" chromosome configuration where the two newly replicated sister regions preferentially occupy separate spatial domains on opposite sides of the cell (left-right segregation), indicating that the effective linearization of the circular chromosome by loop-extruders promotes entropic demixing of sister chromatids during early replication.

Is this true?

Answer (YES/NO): NO